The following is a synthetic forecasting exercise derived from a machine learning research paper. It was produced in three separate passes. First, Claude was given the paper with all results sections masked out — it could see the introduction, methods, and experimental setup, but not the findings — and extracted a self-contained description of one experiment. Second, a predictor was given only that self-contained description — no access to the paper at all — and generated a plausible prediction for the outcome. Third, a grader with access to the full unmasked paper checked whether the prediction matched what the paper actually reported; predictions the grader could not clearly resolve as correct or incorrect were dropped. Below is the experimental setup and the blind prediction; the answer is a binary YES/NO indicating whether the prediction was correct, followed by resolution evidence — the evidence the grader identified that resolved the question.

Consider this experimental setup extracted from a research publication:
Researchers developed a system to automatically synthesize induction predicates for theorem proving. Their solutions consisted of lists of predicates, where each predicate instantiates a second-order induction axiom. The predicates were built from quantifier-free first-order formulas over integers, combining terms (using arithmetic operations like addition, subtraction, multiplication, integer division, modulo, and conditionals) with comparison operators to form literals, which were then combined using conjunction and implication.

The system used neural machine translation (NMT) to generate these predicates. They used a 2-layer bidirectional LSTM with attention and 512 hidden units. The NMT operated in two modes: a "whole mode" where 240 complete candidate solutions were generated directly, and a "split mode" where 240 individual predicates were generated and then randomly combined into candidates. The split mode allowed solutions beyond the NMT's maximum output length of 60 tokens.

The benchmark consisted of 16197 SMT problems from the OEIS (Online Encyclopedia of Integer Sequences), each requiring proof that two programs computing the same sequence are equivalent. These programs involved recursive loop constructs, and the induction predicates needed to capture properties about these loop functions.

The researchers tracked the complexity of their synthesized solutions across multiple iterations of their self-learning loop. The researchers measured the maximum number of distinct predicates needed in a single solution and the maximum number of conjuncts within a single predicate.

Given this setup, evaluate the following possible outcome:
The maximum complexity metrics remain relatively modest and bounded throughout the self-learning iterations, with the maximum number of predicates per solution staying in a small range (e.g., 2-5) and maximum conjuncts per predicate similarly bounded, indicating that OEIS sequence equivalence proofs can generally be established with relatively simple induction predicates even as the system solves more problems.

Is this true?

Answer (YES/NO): NO